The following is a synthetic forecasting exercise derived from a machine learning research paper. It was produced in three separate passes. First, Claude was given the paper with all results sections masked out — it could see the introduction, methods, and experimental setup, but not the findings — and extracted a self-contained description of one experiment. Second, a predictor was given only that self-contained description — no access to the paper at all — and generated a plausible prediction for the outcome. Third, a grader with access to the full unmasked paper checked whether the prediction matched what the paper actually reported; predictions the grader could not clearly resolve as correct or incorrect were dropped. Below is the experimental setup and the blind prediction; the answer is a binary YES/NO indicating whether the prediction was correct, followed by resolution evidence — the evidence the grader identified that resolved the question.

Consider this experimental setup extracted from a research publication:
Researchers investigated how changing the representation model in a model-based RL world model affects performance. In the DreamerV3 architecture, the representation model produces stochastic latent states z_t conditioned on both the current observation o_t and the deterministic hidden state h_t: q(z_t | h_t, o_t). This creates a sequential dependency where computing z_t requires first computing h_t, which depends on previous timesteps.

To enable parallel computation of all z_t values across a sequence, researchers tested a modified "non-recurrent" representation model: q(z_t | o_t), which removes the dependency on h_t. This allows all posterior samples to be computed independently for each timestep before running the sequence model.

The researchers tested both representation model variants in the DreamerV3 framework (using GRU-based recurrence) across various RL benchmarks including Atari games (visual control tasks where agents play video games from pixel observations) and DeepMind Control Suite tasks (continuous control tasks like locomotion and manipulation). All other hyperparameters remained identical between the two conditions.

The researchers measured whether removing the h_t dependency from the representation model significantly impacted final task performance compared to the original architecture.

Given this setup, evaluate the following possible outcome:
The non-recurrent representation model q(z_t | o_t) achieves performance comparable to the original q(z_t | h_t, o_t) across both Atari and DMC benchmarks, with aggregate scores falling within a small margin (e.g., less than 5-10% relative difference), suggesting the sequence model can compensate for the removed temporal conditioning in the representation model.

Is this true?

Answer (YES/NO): YES